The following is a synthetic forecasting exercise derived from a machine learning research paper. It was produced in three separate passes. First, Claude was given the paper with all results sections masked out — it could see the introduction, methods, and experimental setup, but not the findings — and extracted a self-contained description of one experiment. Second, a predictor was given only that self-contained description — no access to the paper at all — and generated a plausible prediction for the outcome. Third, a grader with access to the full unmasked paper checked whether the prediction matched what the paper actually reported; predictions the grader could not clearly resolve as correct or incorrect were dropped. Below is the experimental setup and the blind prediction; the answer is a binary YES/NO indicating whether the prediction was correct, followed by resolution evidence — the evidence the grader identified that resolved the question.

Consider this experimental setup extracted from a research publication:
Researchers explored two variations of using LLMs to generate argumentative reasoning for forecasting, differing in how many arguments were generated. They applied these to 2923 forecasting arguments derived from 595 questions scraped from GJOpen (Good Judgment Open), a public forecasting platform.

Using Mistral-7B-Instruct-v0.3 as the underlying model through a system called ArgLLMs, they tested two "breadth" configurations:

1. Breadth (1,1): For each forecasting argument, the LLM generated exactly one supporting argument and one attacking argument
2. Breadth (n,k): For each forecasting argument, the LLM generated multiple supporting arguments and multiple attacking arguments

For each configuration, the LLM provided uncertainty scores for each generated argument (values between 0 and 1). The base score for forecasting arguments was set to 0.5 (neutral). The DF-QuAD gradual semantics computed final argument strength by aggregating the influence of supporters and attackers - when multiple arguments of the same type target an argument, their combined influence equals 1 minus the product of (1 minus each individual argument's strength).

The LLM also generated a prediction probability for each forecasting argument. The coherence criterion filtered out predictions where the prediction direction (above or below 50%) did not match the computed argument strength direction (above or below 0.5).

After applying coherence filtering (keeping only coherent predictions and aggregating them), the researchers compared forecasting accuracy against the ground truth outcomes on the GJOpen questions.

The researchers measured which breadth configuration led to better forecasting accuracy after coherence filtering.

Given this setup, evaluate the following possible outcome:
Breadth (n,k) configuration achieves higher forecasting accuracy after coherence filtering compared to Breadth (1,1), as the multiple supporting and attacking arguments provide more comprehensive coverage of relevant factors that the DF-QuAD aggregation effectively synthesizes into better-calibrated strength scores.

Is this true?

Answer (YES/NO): NO